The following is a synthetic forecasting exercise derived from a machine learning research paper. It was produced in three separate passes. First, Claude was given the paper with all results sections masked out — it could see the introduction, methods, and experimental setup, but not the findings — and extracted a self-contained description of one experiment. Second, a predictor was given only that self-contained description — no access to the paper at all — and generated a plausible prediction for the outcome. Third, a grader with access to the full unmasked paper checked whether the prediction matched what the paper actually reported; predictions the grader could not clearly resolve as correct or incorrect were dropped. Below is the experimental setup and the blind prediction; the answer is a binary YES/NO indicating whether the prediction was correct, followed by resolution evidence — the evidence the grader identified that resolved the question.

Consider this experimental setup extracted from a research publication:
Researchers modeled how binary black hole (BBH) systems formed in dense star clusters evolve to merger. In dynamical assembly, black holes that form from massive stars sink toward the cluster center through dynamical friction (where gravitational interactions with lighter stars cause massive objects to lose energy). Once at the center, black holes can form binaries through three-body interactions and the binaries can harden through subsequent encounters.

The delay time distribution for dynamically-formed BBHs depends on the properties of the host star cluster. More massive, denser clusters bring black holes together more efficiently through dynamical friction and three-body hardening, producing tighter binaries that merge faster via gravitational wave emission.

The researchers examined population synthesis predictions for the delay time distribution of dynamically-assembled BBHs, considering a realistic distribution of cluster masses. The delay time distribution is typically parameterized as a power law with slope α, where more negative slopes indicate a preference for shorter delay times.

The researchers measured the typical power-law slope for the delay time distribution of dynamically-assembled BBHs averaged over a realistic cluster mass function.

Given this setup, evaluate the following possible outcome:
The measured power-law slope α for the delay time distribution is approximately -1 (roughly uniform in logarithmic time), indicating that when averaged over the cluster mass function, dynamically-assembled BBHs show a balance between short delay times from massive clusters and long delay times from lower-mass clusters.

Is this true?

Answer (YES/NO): YES